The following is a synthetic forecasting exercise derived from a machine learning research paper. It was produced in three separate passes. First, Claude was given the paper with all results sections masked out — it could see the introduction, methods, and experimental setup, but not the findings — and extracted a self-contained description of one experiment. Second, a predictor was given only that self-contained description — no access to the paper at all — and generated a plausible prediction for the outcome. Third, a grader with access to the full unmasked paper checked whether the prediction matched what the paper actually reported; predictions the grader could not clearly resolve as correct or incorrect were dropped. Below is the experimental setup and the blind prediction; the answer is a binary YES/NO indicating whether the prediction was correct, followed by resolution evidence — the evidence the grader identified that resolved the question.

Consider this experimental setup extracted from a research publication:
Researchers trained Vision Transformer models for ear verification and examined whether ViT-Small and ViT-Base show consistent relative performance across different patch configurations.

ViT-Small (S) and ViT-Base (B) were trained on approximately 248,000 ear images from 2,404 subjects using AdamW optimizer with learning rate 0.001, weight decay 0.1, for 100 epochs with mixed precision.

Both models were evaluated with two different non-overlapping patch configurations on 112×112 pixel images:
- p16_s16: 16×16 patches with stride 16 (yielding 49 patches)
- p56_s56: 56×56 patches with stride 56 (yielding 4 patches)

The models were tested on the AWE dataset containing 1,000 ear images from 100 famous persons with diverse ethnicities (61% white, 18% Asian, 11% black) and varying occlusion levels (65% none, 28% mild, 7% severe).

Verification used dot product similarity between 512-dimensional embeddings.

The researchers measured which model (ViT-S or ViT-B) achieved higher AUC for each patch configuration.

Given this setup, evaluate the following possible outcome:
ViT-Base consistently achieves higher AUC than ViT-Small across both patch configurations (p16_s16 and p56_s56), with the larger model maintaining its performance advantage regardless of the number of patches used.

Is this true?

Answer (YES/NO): NO